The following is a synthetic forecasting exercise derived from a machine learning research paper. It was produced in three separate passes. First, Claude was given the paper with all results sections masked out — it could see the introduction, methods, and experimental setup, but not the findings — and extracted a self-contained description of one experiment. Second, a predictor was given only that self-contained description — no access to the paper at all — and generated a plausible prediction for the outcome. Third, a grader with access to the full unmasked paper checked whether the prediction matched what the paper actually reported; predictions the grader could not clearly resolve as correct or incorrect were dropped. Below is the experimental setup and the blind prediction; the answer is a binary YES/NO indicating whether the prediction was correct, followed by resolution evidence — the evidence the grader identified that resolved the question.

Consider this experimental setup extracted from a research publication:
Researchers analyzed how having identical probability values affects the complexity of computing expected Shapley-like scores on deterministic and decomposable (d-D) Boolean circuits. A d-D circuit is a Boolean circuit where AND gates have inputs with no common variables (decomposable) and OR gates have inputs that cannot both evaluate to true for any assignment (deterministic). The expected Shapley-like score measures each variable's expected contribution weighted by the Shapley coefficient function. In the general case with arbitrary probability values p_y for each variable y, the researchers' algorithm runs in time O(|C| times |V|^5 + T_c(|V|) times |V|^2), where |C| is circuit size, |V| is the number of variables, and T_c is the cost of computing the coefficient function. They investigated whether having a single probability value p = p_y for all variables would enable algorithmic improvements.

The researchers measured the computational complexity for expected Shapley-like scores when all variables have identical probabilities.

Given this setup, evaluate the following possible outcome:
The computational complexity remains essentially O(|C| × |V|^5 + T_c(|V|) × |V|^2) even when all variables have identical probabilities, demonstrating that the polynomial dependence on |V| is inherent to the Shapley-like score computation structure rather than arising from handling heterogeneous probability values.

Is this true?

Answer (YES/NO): NO